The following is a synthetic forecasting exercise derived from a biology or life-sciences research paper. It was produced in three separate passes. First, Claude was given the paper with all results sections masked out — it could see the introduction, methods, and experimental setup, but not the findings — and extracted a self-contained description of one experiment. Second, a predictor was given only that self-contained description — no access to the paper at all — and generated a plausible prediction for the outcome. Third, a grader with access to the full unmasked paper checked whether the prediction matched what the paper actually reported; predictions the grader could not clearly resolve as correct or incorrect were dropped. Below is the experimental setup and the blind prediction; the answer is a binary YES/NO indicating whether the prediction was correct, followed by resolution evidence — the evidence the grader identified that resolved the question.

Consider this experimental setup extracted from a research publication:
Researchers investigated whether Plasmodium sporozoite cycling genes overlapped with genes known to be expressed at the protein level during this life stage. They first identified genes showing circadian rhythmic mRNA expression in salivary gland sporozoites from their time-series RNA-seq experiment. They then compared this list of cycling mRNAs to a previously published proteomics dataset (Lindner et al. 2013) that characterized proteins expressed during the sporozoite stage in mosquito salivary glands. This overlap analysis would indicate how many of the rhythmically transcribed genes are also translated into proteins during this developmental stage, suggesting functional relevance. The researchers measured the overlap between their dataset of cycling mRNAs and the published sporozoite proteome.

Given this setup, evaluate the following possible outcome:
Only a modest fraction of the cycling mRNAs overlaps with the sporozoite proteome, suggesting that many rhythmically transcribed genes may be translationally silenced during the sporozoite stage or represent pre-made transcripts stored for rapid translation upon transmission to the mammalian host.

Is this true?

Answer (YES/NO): NO